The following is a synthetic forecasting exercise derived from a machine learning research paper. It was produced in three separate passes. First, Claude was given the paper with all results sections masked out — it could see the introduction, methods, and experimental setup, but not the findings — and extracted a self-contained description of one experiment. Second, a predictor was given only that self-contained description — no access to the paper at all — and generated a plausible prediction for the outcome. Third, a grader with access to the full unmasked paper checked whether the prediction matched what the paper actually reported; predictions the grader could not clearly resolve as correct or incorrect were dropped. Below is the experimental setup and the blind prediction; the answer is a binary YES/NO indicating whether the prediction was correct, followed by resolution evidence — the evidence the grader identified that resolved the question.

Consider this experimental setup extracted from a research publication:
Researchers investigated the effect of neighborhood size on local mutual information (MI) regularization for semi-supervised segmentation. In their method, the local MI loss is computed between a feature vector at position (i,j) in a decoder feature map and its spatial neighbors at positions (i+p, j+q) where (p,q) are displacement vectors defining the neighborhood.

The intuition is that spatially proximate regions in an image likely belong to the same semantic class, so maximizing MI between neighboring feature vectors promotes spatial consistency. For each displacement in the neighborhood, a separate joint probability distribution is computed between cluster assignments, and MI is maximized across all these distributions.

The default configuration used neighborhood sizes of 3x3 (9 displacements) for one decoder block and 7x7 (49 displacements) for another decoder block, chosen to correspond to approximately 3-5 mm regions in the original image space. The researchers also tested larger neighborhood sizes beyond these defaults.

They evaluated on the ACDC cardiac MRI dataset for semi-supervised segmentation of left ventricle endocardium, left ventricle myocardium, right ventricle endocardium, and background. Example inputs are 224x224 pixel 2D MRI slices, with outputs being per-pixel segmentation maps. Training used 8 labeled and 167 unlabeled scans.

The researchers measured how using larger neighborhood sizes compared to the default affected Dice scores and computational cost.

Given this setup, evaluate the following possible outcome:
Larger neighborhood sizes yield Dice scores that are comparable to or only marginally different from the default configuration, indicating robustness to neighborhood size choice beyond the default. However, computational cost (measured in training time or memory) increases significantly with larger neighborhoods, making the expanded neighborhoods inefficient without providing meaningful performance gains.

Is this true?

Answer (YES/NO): YES